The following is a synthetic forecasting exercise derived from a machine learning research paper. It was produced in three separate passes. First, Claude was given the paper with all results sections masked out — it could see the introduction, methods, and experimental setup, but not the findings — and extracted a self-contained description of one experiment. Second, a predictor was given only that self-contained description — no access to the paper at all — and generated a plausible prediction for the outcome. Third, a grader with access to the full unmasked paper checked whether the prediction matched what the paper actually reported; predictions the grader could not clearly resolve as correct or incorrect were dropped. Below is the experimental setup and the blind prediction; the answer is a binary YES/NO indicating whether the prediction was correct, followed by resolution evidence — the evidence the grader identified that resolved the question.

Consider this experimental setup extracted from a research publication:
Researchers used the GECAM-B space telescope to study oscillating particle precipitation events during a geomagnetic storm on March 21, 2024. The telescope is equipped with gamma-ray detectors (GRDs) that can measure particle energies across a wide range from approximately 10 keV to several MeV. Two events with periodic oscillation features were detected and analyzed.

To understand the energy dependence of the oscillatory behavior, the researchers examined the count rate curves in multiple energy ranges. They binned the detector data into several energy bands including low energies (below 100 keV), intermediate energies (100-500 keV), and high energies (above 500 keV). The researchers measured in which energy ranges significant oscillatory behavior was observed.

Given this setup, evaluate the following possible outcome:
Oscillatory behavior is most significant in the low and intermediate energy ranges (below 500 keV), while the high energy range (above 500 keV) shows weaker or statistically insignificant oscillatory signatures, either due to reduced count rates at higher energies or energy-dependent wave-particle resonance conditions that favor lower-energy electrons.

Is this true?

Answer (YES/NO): NO